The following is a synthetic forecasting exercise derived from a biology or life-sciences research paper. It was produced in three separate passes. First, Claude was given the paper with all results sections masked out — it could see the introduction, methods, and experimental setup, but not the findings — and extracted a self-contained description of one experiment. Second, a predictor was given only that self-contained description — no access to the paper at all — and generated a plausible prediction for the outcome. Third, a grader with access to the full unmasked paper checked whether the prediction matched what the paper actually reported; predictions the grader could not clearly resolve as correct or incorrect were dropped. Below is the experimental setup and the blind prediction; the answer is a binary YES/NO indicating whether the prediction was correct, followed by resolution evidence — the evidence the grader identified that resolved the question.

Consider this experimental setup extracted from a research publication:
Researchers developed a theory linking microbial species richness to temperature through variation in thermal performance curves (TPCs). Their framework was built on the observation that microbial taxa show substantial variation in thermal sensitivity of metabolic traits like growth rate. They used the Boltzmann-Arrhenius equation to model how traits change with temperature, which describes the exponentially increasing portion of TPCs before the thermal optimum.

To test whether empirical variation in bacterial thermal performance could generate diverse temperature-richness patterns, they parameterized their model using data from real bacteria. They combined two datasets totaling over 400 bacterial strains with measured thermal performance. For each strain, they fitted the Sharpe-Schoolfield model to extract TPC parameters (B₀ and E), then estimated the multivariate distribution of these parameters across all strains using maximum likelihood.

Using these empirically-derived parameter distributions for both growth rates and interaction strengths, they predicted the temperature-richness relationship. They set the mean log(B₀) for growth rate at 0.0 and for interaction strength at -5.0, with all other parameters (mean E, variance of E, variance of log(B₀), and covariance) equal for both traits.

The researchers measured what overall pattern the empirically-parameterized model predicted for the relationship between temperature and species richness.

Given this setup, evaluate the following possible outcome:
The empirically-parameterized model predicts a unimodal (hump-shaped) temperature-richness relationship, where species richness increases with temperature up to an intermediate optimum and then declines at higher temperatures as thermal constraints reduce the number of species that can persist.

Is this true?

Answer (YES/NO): YES